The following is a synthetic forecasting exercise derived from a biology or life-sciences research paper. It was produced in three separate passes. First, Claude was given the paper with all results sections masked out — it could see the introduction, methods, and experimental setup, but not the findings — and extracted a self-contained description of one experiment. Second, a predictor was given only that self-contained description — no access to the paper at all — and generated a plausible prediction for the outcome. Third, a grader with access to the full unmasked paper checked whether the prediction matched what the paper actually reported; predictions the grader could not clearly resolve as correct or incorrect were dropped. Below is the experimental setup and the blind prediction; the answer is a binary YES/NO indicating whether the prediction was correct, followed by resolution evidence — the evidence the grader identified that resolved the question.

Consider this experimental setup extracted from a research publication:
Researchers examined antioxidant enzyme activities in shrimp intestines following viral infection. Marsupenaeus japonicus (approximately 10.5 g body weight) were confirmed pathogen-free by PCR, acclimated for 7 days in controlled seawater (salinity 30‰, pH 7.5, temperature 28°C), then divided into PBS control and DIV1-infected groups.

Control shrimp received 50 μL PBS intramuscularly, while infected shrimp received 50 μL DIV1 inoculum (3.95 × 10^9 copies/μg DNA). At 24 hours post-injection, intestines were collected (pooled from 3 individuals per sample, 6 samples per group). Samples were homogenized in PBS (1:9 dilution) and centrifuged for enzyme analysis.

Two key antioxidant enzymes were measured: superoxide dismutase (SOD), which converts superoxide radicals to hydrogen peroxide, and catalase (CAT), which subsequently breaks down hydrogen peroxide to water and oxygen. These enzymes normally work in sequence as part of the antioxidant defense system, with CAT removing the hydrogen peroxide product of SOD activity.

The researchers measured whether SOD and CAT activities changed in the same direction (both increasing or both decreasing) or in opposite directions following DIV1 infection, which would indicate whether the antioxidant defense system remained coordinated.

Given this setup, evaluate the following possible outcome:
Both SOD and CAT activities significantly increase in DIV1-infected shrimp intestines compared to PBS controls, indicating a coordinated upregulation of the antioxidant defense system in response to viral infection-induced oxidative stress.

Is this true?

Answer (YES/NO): NO